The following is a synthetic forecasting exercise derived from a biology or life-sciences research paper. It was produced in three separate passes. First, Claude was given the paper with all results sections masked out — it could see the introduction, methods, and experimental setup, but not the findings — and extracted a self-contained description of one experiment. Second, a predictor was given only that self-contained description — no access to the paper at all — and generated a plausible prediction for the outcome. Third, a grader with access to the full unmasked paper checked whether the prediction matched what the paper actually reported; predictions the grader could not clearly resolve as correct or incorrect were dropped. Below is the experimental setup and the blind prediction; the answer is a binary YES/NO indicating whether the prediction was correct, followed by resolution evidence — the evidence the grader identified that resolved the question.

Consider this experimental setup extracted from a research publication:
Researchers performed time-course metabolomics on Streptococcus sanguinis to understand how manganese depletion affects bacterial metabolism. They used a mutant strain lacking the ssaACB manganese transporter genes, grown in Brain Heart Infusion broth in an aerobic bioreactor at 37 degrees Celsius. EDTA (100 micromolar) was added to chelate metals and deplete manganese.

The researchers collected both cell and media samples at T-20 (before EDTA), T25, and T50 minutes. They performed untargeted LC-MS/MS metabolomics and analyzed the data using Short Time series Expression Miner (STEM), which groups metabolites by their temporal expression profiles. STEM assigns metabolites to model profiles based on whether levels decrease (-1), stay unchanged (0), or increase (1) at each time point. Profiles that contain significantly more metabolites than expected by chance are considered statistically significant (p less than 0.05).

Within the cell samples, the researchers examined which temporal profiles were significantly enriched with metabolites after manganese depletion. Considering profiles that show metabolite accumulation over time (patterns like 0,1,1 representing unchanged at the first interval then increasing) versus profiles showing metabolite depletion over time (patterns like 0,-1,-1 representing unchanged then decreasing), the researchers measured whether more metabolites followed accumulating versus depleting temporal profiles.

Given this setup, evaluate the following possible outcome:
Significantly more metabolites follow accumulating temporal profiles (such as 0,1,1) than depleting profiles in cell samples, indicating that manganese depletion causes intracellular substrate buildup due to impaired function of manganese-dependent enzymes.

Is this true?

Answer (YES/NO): NO